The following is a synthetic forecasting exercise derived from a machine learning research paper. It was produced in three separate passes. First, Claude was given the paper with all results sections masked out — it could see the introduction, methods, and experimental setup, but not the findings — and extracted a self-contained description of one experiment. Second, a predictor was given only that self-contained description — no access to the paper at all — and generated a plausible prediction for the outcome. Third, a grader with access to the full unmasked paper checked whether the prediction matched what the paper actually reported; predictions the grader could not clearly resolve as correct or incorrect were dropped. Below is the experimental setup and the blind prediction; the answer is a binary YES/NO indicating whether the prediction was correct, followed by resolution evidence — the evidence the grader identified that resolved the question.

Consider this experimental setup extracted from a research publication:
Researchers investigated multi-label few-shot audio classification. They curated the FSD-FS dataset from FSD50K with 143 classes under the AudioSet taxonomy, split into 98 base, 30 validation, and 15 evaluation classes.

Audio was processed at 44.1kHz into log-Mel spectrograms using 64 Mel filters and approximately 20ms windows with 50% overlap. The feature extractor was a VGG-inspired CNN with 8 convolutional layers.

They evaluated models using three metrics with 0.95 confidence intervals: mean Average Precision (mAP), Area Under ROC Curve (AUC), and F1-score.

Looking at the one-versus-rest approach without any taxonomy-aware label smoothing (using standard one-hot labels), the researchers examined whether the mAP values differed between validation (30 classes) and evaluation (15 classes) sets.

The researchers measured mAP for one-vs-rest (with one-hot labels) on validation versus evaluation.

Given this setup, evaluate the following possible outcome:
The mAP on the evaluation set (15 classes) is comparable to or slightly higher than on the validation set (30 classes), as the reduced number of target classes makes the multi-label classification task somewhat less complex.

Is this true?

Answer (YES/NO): YES